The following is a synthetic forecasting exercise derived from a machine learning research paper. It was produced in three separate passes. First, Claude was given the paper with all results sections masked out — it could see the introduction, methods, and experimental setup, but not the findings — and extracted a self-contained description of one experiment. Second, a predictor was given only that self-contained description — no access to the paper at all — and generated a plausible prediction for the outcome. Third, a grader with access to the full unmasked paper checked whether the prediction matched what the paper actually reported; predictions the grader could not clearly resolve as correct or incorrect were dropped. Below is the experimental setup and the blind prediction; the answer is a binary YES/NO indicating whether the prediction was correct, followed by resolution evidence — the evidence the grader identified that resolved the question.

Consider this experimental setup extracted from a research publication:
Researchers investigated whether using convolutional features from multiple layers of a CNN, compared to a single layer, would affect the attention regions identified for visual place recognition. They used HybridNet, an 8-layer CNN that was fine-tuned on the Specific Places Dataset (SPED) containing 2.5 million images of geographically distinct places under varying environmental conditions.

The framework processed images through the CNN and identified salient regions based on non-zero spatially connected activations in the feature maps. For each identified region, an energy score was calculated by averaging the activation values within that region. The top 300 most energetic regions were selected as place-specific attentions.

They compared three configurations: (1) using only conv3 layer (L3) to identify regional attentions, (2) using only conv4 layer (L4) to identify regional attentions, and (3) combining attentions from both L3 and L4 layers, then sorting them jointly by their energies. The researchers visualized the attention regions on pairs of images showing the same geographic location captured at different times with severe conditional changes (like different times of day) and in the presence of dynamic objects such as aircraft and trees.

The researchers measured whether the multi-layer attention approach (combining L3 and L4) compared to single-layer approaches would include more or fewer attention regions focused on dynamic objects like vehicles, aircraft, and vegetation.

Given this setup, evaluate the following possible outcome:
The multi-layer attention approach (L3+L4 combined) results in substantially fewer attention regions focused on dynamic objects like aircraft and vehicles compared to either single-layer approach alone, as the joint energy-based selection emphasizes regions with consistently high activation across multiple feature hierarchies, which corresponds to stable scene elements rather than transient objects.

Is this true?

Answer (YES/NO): YES